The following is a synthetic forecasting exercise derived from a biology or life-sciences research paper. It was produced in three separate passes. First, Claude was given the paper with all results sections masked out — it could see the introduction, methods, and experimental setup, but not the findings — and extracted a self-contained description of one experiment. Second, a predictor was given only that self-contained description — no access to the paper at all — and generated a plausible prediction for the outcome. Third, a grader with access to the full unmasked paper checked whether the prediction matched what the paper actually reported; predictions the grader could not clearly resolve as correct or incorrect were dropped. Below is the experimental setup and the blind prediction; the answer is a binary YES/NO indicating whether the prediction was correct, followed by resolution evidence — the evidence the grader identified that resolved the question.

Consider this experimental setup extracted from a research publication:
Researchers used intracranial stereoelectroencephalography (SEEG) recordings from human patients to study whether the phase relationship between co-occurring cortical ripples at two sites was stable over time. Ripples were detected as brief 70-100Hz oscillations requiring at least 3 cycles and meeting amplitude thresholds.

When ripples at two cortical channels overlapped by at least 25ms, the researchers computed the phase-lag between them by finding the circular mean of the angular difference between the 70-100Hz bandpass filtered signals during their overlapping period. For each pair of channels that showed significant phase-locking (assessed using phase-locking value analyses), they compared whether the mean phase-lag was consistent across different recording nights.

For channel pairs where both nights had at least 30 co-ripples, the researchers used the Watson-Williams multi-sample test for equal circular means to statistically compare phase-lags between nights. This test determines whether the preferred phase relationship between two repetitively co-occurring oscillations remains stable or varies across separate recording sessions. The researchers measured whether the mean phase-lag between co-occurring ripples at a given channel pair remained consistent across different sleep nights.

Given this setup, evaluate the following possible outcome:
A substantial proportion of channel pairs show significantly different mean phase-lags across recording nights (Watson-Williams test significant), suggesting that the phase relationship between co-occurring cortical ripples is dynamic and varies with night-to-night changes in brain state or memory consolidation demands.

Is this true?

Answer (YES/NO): YES